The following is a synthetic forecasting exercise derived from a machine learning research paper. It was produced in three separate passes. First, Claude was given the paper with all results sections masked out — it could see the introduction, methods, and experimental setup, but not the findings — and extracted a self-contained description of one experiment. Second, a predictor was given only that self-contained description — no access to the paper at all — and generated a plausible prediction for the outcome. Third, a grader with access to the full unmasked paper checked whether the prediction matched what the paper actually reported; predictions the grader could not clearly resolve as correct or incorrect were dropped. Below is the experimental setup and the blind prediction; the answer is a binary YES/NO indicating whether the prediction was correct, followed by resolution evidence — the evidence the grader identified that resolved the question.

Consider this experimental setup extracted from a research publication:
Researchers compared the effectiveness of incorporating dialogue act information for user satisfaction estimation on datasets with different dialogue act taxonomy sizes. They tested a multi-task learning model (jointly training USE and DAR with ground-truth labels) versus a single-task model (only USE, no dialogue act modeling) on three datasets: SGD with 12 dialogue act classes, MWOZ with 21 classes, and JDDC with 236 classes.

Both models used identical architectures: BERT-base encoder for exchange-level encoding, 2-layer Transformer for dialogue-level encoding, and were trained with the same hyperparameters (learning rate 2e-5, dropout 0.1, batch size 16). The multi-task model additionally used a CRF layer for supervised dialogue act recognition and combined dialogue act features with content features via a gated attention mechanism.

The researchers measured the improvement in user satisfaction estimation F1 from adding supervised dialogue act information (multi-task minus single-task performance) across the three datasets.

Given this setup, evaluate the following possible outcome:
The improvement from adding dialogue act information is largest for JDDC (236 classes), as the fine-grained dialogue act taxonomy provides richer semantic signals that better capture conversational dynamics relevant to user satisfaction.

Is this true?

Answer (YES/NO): NO